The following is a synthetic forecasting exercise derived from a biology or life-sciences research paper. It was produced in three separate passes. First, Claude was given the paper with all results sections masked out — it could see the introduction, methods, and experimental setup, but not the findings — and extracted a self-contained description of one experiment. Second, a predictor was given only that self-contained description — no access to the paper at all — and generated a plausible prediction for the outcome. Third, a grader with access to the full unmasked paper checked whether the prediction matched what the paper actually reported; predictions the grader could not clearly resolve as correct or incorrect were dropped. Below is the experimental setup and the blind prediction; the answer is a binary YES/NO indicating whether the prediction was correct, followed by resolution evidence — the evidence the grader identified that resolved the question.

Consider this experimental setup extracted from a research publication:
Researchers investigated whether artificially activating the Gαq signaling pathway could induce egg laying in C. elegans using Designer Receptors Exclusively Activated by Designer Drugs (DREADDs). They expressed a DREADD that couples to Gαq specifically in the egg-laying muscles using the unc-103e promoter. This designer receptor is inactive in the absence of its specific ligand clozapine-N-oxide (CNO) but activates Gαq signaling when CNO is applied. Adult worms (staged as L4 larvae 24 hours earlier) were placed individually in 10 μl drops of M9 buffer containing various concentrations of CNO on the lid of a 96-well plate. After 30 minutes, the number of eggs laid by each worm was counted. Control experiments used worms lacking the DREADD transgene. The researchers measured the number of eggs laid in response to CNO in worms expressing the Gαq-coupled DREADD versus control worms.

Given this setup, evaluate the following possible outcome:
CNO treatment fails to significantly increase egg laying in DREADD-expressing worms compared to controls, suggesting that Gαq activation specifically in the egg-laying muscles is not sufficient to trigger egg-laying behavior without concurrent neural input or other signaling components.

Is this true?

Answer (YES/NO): NO